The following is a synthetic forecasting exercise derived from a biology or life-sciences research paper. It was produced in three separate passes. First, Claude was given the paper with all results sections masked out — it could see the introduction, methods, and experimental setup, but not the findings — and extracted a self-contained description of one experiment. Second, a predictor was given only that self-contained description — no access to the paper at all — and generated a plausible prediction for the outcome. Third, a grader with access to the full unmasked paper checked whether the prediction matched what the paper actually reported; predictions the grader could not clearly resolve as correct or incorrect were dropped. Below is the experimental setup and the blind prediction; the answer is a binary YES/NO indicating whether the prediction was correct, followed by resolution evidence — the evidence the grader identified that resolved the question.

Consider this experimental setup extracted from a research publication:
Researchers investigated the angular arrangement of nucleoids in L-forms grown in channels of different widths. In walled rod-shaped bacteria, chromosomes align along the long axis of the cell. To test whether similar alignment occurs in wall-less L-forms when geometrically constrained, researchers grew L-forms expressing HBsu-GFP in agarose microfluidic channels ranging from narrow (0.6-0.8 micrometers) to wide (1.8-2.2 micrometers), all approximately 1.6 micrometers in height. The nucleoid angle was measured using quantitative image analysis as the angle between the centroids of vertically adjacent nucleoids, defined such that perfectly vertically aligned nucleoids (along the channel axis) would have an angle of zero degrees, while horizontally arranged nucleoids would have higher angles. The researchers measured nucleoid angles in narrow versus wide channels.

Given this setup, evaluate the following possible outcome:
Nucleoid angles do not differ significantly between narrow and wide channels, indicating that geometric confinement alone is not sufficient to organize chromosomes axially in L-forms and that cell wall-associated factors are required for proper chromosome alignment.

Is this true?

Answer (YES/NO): NO